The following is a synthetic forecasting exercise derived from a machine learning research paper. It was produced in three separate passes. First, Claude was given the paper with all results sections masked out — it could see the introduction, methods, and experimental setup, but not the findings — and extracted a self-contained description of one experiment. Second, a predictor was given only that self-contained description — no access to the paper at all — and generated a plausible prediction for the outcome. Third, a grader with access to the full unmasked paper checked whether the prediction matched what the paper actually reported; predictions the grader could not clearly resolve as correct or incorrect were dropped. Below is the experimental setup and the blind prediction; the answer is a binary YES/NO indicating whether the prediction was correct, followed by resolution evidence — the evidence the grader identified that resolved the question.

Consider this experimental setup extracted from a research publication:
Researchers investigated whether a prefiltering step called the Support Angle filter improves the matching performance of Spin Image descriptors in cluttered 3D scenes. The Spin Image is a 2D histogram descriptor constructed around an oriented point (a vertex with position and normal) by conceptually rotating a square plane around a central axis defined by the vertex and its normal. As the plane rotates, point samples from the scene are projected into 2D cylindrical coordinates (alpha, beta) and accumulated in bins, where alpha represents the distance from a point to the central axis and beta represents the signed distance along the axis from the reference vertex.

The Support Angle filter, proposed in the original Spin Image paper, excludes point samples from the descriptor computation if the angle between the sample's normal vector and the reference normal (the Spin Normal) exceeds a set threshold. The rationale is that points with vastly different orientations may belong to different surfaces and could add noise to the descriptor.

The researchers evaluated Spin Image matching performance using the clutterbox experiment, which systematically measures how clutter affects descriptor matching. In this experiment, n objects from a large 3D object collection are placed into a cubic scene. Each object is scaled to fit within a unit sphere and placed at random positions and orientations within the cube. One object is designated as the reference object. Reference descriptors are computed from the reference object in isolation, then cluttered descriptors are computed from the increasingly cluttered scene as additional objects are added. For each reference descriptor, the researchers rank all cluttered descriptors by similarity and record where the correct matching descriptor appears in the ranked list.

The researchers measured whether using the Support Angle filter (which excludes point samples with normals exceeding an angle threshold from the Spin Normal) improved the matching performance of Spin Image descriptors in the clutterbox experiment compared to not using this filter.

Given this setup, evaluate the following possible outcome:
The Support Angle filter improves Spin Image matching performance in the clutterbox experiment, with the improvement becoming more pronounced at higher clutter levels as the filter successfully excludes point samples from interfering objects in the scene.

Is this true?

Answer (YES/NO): NO